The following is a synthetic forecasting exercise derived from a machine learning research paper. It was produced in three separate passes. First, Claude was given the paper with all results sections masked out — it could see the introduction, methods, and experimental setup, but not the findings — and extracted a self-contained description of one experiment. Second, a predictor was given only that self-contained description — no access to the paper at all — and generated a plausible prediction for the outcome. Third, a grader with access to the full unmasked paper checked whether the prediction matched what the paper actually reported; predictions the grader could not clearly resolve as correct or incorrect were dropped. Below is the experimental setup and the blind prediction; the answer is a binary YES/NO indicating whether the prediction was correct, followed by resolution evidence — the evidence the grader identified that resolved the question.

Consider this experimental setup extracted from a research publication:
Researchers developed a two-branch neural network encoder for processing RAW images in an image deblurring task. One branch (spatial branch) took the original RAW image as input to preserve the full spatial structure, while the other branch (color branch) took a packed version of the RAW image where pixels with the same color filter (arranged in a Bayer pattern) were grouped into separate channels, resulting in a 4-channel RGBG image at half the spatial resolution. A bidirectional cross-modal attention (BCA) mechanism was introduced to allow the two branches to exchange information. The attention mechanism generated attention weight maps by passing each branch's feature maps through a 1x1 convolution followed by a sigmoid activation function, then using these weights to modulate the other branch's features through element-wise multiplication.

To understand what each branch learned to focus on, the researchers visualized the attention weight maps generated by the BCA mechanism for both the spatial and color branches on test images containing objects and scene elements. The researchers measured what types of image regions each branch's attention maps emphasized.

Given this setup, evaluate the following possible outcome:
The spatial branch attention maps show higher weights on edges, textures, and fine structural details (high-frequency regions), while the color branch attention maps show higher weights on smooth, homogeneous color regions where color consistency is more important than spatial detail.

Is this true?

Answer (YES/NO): NO